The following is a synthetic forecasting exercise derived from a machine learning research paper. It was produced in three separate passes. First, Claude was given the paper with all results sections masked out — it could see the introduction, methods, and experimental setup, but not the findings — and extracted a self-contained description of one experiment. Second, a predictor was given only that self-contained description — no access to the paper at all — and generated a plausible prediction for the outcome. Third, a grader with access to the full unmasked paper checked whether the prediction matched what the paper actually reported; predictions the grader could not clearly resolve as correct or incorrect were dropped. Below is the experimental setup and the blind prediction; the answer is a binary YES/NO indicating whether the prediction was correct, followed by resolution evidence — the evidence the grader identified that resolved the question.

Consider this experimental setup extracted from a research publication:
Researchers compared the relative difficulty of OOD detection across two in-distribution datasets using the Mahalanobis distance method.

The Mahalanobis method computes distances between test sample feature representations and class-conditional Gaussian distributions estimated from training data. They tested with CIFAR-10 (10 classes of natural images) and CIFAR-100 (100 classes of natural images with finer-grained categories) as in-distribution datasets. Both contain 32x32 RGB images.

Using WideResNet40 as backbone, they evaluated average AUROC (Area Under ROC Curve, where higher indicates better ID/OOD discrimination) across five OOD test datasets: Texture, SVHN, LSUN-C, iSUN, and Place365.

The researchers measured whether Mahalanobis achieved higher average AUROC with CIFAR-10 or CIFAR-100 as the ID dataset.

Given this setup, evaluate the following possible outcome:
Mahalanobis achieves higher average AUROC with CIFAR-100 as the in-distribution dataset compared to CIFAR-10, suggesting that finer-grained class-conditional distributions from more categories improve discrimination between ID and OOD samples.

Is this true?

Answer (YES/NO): NO